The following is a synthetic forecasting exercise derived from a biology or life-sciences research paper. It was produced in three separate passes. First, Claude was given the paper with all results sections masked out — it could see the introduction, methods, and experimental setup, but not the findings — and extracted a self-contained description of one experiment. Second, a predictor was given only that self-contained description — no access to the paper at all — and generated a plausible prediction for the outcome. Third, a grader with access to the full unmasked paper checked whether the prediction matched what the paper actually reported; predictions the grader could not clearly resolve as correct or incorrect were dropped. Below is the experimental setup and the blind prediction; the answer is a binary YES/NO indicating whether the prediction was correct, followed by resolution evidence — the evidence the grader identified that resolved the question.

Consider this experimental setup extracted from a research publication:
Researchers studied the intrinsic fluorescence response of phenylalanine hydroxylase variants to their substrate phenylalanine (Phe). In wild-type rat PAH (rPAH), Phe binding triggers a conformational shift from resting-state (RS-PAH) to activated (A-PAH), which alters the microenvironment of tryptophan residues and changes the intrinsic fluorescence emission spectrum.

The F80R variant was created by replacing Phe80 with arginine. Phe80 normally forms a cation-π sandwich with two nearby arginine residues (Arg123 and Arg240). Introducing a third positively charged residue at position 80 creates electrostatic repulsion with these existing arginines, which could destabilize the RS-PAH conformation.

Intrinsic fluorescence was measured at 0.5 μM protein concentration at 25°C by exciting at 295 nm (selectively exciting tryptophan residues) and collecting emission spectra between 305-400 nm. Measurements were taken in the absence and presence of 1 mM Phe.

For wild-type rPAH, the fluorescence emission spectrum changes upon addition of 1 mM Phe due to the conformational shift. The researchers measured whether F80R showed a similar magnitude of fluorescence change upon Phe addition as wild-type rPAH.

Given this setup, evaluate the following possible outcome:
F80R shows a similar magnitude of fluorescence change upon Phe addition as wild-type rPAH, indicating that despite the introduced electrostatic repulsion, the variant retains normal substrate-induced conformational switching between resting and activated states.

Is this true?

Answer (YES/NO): NO